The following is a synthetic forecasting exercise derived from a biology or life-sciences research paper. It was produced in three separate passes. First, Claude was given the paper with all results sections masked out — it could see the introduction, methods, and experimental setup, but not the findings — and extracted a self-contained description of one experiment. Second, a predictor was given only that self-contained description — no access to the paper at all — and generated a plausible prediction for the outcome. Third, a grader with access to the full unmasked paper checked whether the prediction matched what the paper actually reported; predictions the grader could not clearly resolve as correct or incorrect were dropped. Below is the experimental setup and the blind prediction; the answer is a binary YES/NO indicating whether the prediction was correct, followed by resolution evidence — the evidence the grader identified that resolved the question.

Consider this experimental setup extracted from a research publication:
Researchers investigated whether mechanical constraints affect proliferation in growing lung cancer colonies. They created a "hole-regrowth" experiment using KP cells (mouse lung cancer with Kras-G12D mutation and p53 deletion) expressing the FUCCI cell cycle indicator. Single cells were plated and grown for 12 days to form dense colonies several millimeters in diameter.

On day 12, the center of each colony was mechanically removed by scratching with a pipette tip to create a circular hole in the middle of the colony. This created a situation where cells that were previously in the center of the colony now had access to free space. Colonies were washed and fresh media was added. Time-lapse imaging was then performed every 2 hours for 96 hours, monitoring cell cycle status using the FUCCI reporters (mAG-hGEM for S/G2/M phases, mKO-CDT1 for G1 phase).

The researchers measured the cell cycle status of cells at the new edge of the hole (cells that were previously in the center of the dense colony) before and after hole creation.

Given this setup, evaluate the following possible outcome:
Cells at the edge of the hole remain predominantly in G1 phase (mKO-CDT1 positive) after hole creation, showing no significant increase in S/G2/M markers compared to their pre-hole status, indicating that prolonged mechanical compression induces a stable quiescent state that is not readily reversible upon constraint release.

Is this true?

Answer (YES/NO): NO